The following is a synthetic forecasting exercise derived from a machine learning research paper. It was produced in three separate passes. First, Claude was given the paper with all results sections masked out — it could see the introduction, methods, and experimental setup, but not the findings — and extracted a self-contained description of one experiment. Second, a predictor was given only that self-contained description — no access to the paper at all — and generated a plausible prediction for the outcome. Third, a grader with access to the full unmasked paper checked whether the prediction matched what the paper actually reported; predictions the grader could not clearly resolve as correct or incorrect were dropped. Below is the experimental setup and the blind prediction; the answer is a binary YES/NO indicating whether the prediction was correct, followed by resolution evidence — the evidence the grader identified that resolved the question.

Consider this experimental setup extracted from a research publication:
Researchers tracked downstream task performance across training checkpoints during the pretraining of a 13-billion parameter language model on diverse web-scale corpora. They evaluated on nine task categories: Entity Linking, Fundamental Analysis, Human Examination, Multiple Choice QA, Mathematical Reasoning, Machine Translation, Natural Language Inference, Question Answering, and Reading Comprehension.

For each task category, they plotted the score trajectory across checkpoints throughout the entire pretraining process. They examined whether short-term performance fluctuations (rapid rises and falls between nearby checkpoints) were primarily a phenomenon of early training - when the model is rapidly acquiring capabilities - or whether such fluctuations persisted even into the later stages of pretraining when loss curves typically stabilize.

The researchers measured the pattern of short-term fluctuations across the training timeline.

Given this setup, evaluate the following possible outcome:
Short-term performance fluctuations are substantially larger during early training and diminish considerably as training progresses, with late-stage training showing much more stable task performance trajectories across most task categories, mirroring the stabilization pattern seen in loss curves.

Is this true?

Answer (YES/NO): NO